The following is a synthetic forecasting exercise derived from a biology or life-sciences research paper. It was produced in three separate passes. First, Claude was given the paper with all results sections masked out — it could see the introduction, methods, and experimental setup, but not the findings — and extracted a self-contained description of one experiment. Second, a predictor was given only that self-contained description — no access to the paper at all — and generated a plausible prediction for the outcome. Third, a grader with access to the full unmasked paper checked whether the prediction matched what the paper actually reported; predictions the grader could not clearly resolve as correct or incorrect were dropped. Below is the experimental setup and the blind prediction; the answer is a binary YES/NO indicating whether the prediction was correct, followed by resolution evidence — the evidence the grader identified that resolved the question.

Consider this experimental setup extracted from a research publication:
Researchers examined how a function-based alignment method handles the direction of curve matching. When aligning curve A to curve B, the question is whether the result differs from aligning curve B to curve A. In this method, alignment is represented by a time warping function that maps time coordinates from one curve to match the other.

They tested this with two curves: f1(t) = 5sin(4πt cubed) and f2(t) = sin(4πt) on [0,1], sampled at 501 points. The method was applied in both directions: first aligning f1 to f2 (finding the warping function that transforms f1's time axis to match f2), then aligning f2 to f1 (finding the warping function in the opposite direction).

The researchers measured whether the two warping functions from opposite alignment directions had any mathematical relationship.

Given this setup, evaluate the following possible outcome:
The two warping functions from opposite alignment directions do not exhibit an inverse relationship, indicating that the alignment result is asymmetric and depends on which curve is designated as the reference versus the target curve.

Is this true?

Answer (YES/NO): NO